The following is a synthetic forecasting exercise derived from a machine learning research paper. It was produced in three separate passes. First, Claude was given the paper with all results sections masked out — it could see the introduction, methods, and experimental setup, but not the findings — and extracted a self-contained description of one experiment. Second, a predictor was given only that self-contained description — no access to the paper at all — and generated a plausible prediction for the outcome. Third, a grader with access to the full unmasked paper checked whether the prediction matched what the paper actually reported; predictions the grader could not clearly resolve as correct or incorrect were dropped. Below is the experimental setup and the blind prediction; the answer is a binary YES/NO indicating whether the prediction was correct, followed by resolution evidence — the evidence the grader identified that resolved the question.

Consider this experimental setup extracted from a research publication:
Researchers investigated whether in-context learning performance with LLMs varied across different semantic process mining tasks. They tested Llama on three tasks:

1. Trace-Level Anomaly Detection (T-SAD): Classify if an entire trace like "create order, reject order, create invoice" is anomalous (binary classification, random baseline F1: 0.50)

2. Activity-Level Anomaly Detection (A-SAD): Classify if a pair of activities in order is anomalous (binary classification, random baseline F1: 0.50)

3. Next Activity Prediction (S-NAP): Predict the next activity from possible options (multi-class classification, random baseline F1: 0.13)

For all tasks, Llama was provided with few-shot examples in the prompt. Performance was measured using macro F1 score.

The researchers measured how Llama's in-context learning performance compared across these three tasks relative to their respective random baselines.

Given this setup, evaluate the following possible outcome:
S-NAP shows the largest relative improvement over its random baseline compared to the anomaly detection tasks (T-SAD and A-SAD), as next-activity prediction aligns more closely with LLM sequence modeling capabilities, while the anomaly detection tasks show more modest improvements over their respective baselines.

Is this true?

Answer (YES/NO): YES